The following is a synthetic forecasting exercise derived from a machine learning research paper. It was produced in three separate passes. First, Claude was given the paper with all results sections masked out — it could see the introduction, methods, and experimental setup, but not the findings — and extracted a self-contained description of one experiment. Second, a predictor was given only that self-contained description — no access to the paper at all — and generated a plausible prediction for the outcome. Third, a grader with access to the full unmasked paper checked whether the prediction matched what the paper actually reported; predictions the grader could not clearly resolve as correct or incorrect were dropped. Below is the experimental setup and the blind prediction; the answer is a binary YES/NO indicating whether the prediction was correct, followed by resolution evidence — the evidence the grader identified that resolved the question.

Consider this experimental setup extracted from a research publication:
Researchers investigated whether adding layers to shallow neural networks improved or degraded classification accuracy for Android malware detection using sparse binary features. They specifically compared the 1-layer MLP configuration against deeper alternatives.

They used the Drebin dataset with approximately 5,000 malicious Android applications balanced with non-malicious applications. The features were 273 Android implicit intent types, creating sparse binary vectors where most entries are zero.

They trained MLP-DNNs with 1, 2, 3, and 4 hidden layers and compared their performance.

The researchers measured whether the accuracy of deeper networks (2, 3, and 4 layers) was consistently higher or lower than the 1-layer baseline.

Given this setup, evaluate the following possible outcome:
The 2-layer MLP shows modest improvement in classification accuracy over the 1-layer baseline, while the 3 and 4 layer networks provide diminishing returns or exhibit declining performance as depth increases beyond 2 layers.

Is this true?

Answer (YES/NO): NO